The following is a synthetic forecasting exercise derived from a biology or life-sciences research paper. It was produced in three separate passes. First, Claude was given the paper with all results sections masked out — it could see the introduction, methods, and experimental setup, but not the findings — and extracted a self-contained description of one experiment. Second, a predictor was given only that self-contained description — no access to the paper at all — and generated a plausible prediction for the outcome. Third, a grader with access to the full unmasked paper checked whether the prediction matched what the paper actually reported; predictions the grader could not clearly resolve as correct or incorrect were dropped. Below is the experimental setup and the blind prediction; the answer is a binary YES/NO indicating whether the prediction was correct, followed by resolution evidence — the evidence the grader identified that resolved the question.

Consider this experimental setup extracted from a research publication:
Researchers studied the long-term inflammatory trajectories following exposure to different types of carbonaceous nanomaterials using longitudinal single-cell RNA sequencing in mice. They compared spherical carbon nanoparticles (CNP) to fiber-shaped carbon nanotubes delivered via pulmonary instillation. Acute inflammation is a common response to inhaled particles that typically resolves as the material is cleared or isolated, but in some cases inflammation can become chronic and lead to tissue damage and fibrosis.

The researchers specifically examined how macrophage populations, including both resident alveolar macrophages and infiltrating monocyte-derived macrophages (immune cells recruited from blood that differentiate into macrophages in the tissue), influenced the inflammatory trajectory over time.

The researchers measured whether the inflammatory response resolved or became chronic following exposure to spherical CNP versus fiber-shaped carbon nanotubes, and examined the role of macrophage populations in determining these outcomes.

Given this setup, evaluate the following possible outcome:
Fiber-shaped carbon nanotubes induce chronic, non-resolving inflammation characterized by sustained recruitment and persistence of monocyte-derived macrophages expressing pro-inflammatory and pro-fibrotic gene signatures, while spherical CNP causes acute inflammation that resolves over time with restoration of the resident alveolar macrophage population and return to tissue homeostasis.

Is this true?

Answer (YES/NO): YES